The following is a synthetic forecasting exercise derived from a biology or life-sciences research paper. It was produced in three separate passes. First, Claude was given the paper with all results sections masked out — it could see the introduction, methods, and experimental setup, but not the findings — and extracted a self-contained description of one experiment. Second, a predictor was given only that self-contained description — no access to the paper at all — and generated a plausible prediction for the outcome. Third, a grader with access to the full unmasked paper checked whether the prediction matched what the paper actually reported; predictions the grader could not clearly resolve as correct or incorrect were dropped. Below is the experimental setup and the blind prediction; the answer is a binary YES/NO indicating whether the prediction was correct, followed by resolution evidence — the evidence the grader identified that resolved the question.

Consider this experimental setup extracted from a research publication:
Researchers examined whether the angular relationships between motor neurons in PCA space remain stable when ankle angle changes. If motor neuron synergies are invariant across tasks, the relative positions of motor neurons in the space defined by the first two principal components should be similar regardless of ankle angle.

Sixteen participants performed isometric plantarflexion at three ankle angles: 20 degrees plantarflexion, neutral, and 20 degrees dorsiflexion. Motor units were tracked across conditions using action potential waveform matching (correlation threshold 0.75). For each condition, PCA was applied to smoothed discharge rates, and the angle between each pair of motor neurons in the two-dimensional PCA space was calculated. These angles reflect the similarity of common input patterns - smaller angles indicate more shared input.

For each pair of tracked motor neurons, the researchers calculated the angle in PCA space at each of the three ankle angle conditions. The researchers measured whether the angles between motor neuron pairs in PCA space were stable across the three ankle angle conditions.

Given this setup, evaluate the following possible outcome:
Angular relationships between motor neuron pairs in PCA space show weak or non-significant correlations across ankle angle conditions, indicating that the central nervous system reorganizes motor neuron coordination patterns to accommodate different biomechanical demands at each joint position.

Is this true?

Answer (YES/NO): NO